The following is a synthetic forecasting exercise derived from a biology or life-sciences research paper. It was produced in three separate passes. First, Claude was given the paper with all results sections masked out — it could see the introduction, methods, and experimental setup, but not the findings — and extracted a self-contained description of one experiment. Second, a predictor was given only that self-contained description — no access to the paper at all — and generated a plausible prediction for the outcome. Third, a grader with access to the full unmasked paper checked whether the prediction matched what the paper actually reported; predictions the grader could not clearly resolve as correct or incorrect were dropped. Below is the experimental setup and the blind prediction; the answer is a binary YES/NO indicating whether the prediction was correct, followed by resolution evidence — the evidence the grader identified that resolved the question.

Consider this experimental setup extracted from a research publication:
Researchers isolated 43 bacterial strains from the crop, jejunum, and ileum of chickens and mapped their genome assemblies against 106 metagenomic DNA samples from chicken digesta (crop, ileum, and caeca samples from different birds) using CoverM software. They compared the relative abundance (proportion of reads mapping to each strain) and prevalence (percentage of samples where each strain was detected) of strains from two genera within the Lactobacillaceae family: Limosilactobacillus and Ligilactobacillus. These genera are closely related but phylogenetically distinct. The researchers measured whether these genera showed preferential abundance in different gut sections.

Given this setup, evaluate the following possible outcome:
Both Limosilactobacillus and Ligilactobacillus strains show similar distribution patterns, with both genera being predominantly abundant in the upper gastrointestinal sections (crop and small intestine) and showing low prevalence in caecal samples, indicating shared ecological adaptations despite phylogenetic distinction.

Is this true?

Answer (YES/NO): NO